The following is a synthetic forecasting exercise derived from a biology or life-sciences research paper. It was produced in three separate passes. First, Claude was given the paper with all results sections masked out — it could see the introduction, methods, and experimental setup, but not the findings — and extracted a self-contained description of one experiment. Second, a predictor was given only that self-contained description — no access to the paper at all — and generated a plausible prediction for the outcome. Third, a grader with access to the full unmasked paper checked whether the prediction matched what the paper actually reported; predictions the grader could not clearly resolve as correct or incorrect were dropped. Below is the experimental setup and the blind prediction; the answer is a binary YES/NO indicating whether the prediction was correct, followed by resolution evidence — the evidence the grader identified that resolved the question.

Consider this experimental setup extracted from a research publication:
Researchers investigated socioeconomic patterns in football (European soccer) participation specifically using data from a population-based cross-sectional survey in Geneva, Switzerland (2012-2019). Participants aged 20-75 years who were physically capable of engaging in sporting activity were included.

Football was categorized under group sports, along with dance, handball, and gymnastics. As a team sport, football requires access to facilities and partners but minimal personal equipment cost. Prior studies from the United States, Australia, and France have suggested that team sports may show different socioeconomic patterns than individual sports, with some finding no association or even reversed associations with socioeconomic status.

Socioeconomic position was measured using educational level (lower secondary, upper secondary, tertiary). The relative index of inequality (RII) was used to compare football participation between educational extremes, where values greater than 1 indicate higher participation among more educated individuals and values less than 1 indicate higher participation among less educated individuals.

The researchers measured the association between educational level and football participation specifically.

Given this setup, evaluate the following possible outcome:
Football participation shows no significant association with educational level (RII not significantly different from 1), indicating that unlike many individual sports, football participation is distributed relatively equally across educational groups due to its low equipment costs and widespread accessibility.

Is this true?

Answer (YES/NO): YES